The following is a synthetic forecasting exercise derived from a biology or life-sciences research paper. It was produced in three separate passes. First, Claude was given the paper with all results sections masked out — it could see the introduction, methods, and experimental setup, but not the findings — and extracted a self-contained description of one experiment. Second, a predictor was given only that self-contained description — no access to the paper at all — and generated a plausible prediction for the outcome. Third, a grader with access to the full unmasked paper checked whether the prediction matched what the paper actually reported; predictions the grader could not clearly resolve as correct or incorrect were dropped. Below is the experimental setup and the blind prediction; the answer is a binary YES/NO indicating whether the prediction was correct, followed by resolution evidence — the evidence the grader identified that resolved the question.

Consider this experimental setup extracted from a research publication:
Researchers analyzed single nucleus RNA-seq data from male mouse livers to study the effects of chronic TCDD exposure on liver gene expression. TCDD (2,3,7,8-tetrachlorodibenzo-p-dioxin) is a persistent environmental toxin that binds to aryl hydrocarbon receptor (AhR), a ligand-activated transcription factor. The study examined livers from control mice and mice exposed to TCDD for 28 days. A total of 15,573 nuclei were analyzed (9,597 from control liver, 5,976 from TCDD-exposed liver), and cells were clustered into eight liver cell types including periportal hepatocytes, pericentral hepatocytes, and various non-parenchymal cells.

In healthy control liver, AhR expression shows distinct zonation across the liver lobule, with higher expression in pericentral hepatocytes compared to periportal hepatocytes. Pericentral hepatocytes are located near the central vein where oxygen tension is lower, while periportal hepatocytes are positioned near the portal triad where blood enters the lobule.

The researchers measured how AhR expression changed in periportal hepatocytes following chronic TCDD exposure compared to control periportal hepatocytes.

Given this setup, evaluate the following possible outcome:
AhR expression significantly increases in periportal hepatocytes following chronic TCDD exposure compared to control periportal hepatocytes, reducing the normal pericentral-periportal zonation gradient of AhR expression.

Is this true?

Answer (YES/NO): YES